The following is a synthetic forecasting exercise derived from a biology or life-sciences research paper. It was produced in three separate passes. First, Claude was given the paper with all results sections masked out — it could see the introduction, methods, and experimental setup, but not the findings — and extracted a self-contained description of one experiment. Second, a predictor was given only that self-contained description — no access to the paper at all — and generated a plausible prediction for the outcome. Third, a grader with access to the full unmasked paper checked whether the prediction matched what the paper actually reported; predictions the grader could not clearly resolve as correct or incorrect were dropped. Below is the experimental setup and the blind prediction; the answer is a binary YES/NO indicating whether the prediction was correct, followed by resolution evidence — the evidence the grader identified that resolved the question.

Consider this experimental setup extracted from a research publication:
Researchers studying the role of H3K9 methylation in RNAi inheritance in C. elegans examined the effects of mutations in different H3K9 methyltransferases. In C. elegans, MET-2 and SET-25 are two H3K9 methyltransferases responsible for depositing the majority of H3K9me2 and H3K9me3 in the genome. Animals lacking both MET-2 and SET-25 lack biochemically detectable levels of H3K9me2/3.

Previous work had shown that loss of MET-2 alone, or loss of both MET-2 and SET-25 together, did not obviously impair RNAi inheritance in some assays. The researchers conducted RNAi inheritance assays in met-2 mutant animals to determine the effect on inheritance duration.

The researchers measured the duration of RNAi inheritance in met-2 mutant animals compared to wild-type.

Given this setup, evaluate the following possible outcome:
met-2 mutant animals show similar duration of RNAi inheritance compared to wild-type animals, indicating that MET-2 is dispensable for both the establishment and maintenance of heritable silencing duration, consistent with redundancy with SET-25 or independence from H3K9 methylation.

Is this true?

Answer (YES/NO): NO